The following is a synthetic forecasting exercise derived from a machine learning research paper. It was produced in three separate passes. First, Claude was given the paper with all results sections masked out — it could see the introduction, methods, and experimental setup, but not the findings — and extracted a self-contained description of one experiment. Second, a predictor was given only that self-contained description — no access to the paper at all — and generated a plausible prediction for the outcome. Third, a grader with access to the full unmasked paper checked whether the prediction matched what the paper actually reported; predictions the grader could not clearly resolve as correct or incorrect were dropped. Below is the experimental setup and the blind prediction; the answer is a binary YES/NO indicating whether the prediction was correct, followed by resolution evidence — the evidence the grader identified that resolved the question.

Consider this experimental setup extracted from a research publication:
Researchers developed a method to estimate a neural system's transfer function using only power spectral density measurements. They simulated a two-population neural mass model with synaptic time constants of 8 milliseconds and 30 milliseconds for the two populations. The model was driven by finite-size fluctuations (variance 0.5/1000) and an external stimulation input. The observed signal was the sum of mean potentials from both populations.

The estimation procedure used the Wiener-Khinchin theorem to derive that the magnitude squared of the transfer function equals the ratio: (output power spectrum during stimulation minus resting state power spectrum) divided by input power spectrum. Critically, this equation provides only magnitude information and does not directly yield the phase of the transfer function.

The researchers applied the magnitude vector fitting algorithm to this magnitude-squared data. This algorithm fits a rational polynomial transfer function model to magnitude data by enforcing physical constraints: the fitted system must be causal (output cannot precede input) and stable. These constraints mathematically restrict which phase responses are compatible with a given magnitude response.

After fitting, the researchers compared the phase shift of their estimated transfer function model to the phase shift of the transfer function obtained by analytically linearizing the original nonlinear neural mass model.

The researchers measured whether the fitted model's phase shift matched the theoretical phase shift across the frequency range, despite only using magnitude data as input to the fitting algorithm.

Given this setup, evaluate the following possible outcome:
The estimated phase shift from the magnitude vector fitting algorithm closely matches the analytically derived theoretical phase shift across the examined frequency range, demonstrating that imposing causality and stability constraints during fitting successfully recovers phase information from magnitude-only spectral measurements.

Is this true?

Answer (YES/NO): YES